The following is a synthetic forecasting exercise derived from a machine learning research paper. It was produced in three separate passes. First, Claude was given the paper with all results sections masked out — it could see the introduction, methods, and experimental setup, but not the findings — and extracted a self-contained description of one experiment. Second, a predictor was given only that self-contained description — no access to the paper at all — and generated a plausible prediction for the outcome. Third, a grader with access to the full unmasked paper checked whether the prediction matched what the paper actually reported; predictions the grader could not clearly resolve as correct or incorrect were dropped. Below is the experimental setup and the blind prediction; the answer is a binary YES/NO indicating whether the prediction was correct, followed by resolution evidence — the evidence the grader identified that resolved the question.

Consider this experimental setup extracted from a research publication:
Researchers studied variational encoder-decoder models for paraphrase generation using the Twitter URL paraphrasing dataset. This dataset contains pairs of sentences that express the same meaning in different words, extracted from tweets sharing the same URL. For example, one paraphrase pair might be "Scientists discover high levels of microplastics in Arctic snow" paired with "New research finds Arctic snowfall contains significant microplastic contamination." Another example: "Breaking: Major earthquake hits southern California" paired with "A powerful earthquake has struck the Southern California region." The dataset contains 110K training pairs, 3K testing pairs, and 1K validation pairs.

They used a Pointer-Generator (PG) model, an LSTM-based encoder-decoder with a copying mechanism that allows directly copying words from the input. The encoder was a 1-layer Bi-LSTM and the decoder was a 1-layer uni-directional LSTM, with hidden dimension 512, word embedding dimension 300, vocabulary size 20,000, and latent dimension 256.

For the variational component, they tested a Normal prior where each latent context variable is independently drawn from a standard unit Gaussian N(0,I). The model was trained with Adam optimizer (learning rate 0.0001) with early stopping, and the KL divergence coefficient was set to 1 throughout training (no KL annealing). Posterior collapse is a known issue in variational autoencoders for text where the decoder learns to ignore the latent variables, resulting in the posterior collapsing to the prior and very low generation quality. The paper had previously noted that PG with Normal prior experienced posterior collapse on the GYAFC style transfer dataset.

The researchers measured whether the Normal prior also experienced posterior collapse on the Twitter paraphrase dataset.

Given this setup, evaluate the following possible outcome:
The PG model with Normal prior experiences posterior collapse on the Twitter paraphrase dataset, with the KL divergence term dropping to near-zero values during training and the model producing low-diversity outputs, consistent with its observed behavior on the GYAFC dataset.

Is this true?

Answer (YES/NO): NO